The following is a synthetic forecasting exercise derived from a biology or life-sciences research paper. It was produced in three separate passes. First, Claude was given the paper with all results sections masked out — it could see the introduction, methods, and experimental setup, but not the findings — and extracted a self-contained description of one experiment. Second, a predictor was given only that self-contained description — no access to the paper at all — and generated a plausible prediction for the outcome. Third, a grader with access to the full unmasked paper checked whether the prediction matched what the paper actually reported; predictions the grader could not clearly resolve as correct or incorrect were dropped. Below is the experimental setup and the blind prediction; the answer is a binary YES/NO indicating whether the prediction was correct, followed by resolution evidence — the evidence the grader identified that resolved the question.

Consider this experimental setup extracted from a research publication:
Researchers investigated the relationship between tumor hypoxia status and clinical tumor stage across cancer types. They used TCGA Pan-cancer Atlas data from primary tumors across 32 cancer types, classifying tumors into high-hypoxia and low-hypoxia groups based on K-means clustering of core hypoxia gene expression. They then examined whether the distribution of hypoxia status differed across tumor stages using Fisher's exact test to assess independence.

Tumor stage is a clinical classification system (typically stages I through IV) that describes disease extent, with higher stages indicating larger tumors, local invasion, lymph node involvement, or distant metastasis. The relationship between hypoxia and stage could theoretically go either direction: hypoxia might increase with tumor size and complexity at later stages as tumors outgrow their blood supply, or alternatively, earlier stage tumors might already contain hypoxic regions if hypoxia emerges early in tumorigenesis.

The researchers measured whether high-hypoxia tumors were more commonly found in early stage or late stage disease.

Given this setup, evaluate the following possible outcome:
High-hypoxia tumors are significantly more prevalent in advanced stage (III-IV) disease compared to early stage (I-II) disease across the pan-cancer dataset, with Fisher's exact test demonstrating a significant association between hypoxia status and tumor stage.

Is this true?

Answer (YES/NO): YES